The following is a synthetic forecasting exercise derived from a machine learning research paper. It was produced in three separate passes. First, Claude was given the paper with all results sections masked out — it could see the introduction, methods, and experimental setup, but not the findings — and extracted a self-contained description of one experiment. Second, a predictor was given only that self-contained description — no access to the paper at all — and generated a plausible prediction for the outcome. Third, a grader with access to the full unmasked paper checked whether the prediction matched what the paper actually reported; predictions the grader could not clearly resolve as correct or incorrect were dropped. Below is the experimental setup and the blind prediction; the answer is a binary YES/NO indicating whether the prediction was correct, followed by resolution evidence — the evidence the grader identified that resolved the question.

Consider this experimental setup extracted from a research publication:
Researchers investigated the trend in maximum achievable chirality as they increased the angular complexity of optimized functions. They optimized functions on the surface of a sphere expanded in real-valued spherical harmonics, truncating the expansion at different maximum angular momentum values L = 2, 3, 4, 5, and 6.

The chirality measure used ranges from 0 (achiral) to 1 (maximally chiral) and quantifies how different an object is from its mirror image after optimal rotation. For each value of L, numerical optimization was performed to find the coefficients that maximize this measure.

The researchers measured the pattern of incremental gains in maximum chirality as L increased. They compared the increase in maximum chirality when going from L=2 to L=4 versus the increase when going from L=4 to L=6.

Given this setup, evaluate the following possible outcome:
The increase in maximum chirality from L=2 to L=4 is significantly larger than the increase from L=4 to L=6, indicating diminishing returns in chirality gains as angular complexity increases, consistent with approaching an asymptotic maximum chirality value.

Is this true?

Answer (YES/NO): YES